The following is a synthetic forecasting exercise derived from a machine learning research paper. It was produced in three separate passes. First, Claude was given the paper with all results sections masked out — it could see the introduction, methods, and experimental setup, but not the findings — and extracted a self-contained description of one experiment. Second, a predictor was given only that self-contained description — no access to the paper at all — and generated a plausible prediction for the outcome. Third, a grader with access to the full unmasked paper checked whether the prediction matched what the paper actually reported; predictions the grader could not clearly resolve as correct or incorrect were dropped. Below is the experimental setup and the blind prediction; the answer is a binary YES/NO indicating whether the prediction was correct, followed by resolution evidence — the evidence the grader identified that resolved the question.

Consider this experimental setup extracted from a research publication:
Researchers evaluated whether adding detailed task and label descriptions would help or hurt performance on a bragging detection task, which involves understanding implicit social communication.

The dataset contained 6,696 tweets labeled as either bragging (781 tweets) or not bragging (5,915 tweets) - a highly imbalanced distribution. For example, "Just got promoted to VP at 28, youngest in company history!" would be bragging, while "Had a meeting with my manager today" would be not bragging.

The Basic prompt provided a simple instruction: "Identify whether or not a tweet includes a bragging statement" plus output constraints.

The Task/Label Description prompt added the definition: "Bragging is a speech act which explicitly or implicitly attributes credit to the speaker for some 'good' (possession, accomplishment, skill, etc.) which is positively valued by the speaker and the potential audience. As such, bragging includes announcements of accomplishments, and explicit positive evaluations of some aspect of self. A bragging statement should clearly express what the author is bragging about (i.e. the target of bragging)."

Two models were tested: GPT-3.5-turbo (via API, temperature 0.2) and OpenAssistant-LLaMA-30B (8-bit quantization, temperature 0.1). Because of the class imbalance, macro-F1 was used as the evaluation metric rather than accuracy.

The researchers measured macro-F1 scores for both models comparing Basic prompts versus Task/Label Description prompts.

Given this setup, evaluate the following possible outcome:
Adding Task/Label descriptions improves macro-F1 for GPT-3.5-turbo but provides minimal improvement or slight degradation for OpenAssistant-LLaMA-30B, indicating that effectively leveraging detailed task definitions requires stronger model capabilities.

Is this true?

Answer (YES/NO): NO